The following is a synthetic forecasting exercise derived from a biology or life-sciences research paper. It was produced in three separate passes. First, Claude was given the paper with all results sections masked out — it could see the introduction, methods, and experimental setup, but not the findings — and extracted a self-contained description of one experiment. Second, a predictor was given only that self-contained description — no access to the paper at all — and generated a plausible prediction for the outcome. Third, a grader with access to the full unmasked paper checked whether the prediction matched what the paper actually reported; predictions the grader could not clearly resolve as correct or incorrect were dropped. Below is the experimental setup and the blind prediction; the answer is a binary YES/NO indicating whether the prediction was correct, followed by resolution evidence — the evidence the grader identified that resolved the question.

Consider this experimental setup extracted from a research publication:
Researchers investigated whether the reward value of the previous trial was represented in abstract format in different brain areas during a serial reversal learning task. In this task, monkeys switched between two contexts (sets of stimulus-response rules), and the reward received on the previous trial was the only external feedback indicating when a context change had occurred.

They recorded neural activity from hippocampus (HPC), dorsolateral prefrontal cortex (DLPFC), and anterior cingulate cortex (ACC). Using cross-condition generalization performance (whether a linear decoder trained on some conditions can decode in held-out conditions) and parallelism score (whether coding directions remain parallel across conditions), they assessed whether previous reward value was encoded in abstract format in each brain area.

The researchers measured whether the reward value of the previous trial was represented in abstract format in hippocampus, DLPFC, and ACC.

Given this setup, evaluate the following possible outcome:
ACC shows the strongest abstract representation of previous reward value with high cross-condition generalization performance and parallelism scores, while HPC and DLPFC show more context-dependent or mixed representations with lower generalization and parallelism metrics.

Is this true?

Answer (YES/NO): NO